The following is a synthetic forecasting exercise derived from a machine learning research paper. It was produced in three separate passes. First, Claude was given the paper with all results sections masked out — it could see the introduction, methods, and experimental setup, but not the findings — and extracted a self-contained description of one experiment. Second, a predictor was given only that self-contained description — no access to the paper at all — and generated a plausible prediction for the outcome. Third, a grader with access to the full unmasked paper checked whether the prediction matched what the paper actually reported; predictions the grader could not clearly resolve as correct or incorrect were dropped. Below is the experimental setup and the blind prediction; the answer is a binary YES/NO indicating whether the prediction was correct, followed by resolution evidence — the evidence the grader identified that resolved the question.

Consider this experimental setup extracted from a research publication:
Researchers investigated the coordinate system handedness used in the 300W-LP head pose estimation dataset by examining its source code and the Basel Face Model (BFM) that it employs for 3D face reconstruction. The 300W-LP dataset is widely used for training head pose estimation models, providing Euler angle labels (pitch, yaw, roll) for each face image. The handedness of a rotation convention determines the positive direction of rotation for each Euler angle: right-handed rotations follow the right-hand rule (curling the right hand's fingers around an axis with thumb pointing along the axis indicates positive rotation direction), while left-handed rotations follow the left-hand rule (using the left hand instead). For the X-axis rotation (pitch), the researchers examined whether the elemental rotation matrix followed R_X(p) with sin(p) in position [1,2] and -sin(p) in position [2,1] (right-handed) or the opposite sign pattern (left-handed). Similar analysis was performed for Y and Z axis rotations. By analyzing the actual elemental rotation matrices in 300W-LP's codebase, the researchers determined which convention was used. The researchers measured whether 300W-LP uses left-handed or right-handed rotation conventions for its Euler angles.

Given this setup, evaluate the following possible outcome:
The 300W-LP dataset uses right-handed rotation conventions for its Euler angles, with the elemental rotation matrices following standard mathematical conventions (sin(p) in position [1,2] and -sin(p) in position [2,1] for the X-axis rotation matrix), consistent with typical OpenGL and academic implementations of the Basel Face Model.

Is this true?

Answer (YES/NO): NO